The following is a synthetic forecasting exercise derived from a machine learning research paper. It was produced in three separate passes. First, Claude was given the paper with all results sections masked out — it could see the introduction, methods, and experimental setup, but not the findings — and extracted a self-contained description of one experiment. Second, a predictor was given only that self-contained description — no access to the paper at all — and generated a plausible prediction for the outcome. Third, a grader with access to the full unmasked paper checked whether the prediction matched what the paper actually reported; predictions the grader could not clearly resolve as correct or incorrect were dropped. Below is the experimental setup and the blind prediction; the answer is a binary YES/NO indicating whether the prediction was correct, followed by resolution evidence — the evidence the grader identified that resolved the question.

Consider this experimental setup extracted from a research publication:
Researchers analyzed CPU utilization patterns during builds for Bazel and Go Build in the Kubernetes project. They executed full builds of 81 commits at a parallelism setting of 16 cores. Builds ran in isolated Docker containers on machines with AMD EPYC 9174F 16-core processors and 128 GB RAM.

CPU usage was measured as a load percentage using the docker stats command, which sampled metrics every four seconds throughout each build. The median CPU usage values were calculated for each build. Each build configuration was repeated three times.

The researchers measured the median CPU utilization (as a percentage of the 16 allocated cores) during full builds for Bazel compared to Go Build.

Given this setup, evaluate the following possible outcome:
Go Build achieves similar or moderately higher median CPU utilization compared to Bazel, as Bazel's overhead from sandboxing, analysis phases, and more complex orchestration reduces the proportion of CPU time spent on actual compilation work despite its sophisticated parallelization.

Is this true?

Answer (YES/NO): NO